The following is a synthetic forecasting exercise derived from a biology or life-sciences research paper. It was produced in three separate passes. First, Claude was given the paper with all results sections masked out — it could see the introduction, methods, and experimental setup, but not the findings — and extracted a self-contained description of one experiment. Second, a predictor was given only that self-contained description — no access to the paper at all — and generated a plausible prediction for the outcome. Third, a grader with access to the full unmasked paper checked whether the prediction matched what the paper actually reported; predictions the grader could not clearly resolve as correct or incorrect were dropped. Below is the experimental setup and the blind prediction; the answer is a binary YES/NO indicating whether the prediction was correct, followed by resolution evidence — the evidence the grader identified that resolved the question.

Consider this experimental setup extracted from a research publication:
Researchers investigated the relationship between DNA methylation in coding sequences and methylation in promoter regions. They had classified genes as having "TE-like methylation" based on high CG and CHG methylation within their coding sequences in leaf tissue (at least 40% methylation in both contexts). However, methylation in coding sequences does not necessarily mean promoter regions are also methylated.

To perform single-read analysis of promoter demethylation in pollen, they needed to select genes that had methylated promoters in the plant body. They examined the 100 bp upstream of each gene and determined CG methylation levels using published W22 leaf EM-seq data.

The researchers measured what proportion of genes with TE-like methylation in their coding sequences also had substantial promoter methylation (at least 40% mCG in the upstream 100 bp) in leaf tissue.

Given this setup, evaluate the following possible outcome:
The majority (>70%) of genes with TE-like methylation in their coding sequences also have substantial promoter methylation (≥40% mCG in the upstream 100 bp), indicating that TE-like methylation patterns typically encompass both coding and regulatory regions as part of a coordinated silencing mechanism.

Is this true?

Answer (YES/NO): NO